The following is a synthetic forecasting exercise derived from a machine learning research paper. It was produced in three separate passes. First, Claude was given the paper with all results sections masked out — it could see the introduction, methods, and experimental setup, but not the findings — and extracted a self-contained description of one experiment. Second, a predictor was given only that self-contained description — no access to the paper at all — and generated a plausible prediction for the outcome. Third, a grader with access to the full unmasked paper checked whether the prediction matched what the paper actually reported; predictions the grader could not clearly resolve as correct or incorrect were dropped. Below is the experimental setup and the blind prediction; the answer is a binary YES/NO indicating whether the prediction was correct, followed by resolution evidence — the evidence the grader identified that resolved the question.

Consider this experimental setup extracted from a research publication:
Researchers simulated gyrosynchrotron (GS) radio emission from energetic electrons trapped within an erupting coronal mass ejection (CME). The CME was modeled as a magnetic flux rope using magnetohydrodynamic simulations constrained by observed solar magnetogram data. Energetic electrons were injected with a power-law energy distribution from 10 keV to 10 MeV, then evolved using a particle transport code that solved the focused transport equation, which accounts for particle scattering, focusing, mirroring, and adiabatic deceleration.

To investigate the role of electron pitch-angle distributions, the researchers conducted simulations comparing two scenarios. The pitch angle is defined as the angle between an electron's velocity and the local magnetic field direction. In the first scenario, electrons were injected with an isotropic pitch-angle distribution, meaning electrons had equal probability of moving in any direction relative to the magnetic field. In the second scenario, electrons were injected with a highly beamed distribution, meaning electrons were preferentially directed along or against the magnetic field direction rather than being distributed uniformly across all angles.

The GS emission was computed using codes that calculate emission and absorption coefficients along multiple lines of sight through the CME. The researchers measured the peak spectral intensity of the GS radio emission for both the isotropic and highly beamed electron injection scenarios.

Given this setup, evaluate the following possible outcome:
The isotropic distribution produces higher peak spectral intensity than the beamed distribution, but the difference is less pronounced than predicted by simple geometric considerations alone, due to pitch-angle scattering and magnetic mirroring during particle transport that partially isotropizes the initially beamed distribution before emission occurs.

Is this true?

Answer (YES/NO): NO